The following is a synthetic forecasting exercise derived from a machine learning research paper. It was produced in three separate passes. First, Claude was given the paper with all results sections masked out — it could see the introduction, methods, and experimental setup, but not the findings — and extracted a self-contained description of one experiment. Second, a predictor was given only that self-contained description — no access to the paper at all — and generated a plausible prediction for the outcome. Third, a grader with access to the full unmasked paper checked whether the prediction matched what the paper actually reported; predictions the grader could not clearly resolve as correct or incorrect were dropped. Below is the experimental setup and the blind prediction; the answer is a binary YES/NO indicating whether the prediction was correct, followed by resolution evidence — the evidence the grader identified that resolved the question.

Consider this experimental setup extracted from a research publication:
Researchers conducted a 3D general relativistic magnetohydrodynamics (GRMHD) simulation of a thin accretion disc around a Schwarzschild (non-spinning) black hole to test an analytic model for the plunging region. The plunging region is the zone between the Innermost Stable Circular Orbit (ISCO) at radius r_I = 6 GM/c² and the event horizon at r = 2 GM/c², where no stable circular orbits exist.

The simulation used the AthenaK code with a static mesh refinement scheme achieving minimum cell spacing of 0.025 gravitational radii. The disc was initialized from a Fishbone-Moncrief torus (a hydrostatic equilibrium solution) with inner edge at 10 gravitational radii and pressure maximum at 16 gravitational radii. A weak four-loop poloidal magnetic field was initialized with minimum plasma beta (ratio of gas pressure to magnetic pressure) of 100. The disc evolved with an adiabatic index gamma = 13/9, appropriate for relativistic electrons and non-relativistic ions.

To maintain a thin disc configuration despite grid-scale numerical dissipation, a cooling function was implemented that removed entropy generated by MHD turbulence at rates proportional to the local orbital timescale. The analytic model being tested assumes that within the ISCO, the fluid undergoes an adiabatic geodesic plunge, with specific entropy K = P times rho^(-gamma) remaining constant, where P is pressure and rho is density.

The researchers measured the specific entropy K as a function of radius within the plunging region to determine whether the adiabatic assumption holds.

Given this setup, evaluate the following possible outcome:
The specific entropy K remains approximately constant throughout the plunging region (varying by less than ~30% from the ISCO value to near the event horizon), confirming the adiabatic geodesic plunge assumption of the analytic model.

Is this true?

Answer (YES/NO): NO